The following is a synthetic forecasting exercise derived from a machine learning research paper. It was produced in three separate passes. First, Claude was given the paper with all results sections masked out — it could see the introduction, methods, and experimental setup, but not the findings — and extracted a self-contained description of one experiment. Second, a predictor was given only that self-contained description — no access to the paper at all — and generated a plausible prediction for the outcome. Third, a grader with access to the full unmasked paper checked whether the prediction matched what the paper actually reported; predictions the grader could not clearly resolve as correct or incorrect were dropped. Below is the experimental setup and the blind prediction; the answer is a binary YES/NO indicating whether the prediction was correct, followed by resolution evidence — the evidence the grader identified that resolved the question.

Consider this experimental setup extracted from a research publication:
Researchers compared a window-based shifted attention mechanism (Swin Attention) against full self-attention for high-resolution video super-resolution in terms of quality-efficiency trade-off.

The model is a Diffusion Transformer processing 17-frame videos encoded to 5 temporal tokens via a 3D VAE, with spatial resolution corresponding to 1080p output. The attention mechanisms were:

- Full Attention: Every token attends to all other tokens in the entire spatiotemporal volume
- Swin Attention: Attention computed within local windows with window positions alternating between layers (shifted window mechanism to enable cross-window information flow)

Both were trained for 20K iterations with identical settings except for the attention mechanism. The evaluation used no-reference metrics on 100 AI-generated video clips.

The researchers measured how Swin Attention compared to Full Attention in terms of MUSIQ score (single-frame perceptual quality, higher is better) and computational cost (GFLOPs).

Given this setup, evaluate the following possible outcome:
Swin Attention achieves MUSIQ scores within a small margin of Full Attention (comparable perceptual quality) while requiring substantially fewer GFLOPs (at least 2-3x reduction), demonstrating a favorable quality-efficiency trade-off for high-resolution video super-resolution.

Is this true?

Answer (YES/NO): NO